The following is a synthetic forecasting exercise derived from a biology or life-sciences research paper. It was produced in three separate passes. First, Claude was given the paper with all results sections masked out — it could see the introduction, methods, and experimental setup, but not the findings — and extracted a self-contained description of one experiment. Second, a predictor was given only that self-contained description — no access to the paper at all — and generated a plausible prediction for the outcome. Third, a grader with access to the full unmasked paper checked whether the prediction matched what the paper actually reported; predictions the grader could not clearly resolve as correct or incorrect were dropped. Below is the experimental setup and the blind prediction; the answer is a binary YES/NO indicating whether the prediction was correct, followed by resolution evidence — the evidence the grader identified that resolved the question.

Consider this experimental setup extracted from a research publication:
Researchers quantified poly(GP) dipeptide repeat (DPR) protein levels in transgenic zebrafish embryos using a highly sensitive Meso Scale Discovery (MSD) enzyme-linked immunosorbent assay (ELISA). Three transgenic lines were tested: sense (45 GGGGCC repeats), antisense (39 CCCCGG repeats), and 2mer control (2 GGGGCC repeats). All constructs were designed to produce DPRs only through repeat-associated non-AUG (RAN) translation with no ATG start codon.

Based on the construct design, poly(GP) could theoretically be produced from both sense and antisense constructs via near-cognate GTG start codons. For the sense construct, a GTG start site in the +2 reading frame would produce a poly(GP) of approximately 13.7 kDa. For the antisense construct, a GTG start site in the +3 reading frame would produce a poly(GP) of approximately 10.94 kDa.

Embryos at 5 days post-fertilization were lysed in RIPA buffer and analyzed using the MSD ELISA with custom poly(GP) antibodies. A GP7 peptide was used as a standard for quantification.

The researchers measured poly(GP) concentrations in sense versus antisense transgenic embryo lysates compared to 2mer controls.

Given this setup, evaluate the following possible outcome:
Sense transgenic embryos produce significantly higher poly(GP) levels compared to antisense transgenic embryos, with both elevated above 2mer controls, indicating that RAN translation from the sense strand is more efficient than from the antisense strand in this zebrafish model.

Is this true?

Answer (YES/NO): NO